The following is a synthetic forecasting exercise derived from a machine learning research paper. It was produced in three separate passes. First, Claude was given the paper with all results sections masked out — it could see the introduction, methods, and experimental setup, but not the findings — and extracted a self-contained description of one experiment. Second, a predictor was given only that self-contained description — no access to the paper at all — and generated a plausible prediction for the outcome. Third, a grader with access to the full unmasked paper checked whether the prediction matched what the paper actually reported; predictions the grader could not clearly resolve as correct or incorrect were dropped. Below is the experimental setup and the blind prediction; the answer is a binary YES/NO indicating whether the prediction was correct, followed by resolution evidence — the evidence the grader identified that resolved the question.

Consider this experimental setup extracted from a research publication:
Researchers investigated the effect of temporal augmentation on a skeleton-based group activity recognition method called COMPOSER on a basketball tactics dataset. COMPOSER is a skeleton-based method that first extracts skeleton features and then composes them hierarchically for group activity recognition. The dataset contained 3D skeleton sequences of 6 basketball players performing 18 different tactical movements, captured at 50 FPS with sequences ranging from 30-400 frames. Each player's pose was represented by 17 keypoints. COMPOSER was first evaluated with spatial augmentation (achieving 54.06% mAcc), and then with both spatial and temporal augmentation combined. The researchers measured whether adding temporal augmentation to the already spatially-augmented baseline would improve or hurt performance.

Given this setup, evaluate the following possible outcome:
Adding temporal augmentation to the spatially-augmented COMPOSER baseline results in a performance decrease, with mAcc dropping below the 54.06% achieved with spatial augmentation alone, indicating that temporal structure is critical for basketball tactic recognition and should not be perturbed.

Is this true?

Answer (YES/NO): YES